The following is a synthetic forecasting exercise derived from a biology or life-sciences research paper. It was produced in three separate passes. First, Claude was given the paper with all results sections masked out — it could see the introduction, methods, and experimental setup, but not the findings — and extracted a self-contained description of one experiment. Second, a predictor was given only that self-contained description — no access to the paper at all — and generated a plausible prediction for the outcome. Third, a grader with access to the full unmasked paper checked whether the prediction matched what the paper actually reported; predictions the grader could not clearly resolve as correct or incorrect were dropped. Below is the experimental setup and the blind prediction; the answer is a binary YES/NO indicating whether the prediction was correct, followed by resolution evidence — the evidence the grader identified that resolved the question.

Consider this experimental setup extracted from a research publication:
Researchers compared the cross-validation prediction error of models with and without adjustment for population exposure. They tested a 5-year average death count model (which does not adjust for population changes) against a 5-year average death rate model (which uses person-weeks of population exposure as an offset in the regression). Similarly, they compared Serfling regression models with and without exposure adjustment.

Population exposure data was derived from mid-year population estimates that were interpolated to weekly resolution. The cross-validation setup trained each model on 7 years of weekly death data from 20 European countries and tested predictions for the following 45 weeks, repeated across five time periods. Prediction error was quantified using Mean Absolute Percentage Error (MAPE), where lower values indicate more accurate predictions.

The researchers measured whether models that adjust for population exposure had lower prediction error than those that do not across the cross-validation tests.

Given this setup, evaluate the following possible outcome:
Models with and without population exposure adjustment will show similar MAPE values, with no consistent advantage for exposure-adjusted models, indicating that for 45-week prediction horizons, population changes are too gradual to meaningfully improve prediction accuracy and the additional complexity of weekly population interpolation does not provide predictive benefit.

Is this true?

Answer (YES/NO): NO